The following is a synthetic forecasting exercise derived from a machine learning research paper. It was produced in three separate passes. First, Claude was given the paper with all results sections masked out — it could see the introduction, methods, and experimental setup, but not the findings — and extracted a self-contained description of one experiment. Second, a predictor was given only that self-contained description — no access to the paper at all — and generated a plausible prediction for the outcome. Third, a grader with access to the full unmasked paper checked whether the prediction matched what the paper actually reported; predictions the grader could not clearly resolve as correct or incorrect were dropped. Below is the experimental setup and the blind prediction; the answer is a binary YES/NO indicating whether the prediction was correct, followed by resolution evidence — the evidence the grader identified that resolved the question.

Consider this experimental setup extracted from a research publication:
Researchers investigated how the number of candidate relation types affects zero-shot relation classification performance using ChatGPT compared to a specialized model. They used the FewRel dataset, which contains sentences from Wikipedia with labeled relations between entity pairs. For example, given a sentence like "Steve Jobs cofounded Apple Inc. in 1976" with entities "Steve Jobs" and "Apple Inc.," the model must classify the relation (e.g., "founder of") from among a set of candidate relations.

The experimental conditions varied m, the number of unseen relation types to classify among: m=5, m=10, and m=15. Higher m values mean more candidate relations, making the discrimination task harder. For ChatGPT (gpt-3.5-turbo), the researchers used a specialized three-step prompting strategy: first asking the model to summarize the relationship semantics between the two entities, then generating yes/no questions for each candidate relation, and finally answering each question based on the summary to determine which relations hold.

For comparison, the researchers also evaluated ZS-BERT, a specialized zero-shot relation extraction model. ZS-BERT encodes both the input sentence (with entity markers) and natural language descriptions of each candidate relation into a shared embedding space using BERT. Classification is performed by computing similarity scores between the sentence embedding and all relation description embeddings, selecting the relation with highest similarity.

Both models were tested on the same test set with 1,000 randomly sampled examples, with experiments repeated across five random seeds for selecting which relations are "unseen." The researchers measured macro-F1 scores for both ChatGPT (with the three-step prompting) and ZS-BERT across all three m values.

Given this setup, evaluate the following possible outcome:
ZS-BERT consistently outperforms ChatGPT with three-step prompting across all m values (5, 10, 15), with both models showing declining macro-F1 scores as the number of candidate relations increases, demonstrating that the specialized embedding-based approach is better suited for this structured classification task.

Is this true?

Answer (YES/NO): NO